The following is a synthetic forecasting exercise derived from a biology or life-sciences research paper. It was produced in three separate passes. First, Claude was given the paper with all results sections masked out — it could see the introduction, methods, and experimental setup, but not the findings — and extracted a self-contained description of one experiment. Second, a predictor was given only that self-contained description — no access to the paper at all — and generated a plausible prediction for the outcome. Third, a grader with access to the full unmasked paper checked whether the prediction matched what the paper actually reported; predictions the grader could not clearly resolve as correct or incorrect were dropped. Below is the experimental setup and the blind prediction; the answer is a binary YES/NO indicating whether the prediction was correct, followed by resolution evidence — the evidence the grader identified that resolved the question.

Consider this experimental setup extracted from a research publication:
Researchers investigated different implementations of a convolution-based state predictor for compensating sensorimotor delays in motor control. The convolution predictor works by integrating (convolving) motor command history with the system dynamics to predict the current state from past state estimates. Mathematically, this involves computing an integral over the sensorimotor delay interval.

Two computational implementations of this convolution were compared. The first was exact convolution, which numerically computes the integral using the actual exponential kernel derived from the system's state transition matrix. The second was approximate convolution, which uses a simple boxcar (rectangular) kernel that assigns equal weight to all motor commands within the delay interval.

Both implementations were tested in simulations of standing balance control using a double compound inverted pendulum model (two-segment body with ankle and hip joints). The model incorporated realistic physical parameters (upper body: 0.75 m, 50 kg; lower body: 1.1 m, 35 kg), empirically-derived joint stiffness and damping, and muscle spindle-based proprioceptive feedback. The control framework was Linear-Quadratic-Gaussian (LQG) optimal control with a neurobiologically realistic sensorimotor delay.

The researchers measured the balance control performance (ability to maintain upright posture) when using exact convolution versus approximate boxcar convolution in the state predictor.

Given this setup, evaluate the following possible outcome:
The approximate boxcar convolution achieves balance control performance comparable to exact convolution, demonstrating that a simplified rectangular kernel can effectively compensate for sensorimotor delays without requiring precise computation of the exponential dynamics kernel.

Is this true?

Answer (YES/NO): YES